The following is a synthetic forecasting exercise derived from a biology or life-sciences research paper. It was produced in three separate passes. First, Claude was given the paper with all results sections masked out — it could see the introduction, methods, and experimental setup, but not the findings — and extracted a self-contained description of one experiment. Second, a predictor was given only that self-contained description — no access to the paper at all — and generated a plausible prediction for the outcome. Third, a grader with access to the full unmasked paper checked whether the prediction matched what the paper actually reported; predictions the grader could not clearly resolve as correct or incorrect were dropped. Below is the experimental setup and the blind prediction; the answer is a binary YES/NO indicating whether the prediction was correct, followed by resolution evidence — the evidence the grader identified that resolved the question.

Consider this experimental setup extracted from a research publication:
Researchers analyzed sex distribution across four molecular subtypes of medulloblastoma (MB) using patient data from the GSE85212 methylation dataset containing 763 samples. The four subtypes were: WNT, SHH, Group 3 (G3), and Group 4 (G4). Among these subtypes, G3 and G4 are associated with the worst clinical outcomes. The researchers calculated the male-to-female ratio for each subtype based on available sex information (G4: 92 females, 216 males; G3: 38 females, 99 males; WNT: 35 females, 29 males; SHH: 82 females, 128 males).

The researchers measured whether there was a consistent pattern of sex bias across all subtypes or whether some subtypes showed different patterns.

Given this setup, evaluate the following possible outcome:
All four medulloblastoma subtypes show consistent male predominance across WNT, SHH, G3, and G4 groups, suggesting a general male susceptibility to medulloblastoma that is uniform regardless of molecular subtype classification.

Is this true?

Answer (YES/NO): NO